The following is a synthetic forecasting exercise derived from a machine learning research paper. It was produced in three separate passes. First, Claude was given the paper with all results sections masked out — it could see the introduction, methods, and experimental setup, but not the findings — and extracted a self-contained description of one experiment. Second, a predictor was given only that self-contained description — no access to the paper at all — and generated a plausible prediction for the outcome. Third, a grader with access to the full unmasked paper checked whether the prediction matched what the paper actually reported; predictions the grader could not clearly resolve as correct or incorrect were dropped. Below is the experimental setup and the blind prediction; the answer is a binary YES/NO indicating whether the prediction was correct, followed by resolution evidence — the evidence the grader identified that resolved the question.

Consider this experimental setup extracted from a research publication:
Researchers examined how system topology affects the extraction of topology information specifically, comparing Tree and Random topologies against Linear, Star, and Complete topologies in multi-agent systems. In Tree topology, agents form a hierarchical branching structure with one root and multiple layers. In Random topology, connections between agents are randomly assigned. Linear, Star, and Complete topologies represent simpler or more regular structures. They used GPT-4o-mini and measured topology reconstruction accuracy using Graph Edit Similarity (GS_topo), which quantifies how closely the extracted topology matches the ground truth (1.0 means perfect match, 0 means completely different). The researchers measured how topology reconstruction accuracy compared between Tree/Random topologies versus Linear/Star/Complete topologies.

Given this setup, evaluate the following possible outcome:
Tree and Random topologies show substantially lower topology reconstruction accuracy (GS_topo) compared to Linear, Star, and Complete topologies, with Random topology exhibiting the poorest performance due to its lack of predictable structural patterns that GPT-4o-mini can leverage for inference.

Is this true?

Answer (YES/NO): NO